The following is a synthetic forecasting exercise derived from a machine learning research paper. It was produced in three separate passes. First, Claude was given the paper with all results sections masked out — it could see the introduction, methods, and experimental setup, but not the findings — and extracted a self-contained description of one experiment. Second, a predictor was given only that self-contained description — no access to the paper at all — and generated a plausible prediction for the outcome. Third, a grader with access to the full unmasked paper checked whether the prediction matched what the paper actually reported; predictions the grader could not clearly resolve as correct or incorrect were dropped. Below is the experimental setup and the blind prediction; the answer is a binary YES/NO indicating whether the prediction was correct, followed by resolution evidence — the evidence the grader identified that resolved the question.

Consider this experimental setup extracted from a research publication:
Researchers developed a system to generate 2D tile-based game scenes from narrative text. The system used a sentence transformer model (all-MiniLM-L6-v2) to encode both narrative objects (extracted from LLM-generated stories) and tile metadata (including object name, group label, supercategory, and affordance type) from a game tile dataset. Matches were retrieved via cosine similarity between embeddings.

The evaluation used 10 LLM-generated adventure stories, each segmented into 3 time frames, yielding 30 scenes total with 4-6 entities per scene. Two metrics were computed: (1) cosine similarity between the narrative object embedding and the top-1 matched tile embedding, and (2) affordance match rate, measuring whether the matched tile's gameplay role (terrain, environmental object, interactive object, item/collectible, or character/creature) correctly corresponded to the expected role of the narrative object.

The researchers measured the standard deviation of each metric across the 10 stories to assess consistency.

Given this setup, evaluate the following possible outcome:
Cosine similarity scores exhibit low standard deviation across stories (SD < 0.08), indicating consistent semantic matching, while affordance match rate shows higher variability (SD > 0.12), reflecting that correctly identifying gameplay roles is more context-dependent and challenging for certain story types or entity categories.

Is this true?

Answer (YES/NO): NO